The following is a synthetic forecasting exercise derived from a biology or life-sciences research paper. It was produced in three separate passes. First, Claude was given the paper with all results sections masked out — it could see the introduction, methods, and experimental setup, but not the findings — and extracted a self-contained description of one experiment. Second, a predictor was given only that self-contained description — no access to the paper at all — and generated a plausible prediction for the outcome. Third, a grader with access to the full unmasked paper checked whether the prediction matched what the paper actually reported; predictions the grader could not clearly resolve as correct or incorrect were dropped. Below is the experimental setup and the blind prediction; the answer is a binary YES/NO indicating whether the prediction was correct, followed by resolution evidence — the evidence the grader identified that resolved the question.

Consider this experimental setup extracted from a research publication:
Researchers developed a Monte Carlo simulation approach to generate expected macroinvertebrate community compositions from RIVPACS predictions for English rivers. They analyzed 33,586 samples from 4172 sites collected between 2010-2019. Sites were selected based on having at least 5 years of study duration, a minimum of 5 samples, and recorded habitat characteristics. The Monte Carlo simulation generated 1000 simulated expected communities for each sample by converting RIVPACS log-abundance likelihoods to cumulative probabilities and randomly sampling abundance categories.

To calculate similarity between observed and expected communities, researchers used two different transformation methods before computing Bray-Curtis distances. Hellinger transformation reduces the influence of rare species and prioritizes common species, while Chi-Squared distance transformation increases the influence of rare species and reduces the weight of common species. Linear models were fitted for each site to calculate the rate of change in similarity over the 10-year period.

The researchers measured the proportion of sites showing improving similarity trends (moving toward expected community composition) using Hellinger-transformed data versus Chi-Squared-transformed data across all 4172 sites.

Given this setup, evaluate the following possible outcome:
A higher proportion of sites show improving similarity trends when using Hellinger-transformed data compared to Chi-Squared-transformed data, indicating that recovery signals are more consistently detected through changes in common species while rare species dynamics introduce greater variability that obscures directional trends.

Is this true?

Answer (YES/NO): NO